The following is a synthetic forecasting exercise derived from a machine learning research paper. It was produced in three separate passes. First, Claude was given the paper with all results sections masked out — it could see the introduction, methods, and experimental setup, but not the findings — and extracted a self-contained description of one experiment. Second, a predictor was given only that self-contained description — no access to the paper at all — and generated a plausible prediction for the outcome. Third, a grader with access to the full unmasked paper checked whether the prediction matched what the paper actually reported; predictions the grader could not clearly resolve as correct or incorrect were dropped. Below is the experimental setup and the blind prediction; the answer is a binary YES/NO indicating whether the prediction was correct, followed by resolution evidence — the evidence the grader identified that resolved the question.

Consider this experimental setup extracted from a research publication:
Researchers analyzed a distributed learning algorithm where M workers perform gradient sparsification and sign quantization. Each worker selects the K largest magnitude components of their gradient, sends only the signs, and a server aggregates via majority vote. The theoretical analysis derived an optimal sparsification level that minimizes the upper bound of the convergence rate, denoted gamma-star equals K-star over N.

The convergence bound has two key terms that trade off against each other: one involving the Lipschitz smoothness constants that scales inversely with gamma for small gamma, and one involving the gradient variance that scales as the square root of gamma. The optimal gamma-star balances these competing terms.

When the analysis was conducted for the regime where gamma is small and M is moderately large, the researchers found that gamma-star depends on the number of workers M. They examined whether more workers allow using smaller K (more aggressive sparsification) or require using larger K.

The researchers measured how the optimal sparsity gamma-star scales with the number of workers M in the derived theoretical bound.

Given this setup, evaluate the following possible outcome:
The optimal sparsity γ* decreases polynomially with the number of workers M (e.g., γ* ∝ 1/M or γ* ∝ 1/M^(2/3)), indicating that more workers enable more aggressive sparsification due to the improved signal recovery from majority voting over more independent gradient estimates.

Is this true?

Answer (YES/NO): YES